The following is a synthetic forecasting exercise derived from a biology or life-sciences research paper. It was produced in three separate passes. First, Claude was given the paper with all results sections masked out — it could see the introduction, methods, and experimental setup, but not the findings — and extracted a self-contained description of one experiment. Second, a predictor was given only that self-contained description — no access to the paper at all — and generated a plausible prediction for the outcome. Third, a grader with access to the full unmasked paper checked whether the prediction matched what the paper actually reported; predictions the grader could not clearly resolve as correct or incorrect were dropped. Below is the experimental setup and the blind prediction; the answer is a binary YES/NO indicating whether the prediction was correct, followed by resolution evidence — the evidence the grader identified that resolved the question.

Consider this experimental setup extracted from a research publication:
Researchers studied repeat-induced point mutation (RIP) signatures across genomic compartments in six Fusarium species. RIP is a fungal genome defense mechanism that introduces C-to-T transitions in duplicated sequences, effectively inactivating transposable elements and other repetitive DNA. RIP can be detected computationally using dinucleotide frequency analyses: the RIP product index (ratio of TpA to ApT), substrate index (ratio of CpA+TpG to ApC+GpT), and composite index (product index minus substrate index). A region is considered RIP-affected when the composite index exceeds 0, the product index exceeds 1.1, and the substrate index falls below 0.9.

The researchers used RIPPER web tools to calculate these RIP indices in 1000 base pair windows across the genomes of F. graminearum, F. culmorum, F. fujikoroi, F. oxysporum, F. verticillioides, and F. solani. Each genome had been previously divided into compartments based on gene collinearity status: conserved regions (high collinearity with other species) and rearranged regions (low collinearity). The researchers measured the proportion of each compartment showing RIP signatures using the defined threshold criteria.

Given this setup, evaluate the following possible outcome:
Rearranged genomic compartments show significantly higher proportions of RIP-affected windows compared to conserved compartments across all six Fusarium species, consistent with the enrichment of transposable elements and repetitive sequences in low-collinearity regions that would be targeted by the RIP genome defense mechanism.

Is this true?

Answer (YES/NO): NO